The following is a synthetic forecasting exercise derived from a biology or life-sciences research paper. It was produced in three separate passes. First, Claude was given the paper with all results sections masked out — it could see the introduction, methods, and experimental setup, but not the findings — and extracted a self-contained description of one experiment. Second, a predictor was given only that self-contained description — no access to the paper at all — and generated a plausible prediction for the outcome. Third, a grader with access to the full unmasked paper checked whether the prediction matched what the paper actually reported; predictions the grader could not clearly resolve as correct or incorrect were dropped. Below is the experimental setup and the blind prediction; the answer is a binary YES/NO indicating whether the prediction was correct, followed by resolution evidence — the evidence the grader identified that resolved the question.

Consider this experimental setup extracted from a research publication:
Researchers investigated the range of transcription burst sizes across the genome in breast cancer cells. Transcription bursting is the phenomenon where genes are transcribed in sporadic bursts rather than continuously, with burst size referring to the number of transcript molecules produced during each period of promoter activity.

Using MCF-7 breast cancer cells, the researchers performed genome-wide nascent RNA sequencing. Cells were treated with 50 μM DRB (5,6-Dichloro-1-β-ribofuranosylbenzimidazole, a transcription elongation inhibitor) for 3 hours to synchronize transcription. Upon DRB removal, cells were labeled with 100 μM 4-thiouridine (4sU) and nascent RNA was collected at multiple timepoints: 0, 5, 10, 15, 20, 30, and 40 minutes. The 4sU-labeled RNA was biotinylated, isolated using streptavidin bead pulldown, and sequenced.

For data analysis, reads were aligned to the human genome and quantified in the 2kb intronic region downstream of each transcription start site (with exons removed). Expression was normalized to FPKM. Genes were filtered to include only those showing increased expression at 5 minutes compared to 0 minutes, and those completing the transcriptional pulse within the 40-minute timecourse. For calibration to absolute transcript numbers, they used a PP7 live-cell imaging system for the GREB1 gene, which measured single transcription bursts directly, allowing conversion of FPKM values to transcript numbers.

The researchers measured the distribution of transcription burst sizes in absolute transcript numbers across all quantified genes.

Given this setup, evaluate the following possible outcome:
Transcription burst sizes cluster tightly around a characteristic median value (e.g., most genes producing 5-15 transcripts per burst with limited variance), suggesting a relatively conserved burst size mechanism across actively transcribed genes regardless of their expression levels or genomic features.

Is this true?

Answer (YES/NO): NO